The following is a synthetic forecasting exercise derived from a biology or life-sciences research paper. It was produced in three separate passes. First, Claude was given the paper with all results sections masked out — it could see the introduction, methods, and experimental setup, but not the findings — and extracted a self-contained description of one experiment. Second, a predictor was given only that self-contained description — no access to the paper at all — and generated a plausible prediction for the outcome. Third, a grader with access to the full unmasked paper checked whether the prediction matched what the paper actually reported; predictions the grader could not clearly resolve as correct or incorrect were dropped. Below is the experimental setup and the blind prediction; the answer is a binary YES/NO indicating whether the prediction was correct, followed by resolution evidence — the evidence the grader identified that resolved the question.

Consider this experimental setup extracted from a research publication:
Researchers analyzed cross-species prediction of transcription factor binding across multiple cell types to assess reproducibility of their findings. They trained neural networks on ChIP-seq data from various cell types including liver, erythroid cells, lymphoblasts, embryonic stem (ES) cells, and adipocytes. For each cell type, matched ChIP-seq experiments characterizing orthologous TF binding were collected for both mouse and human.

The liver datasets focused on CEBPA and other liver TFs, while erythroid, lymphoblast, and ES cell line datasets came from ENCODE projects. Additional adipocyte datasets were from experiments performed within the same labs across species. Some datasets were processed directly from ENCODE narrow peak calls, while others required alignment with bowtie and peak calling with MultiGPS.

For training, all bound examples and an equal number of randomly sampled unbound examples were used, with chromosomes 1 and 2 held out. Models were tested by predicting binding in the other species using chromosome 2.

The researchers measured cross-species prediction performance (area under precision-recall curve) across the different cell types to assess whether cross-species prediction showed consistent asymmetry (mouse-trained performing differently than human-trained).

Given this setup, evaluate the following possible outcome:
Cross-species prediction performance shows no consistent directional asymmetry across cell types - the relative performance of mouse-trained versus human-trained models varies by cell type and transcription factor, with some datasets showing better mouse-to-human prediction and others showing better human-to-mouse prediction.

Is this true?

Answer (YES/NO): NO